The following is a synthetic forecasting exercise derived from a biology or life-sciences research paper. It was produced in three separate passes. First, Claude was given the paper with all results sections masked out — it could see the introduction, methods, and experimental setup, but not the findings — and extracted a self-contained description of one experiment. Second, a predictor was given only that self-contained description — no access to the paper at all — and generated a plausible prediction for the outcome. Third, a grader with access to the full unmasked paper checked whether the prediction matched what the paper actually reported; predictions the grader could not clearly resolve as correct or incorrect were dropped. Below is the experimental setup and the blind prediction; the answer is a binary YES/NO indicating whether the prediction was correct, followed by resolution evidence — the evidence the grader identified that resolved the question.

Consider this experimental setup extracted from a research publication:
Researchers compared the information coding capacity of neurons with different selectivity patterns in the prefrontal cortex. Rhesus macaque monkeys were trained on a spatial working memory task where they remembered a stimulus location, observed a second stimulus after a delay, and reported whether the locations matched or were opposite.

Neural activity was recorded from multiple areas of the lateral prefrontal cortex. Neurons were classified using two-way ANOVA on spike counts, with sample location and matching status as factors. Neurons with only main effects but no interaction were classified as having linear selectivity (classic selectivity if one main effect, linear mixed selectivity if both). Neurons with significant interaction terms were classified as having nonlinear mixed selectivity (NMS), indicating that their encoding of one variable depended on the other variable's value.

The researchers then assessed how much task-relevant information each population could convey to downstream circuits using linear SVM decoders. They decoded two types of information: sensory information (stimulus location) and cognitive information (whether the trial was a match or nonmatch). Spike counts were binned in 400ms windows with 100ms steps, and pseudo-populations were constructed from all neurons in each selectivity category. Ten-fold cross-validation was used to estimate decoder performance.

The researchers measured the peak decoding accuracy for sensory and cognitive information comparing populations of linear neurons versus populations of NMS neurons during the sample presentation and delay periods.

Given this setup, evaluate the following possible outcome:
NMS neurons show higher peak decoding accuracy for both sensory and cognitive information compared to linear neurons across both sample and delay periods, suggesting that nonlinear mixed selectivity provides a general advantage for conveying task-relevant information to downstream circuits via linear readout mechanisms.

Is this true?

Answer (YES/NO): NO